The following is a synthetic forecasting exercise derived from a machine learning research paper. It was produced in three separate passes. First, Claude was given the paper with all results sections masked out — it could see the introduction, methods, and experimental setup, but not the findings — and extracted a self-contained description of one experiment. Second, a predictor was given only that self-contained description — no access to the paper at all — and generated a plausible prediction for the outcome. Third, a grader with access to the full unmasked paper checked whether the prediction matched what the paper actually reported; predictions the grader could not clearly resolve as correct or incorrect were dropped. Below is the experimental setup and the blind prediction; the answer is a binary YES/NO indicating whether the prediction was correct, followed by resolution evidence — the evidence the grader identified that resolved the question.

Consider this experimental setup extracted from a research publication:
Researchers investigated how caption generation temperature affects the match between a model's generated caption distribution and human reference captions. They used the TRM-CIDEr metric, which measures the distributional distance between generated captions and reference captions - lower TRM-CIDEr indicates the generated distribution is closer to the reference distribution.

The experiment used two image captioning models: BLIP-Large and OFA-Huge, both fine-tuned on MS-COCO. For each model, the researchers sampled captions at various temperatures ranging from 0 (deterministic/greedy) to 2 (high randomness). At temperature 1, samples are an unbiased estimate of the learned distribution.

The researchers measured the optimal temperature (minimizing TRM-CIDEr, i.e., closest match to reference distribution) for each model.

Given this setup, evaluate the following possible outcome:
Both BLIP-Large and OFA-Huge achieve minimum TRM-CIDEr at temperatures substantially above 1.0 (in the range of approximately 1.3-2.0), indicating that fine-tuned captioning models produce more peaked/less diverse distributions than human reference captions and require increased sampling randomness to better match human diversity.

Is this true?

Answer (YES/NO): NO